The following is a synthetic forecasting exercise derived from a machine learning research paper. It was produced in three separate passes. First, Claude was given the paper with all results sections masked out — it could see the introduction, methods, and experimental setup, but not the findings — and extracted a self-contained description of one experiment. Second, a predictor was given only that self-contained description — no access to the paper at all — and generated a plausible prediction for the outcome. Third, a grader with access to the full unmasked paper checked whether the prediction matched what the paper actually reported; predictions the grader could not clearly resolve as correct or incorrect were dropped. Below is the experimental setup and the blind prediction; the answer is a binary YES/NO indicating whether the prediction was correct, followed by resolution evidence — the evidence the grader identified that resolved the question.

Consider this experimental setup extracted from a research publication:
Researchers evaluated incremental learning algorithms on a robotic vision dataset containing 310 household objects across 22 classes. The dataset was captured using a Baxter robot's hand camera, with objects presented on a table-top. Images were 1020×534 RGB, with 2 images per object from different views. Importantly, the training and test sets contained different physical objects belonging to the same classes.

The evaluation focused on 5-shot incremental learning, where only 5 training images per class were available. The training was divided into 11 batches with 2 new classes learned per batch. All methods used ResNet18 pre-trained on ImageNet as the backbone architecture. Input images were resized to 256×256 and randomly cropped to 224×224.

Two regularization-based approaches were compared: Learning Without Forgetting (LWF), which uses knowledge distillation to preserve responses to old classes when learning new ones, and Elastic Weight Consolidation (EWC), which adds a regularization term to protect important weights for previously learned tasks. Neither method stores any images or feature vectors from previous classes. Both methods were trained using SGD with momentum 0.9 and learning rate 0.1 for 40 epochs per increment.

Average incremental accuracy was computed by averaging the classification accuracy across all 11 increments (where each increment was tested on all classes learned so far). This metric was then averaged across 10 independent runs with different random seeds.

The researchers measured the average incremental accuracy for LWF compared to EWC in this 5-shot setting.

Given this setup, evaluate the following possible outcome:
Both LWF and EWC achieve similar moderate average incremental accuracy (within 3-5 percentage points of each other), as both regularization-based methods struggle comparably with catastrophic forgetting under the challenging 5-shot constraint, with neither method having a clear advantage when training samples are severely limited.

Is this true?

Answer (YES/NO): NO